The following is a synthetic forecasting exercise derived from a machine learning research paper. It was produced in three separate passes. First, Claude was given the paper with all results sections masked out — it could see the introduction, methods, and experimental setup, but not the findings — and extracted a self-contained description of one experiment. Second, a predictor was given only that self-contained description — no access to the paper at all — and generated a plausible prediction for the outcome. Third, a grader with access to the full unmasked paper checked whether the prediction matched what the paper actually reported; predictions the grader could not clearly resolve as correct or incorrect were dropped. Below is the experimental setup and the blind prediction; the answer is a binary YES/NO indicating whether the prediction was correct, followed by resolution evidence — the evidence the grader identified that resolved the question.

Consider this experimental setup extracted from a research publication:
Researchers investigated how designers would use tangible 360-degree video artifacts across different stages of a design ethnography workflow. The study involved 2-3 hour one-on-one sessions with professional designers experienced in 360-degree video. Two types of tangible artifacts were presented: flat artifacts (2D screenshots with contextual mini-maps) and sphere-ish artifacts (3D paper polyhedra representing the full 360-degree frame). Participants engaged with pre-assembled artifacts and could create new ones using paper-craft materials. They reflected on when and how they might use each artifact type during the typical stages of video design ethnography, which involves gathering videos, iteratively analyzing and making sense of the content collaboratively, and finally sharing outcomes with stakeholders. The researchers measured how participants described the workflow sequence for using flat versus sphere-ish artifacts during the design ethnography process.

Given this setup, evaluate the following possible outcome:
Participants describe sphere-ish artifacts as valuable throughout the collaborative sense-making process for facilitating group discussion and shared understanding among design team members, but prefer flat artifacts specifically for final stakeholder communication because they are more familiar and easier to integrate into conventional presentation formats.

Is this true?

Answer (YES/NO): NO